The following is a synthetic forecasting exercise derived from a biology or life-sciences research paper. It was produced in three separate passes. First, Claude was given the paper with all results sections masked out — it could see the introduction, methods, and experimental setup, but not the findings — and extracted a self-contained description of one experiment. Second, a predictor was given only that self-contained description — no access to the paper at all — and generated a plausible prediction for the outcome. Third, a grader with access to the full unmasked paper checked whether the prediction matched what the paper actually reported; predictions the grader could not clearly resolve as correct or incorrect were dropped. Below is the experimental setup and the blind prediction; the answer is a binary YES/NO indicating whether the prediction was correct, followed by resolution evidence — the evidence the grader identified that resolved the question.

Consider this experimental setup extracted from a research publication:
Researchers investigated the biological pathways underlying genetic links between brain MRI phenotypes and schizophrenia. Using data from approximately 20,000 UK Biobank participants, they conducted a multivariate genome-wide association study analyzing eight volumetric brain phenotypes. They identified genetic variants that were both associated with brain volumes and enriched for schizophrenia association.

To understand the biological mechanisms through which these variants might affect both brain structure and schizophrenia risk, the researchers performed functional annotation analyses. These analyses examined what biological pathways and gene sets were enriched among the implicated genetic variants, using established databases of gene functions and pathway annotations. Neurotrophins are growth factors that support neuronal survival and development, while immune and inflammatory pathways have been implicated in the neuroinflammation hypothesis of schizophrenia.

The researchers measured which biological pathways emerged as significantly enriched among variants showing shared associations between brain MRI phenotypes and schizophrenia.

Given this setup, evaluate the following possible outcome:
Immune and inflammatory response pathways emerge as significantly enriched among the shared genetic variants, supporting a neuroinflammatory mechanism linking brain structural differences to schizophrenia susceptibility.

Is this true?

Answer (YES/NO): NO